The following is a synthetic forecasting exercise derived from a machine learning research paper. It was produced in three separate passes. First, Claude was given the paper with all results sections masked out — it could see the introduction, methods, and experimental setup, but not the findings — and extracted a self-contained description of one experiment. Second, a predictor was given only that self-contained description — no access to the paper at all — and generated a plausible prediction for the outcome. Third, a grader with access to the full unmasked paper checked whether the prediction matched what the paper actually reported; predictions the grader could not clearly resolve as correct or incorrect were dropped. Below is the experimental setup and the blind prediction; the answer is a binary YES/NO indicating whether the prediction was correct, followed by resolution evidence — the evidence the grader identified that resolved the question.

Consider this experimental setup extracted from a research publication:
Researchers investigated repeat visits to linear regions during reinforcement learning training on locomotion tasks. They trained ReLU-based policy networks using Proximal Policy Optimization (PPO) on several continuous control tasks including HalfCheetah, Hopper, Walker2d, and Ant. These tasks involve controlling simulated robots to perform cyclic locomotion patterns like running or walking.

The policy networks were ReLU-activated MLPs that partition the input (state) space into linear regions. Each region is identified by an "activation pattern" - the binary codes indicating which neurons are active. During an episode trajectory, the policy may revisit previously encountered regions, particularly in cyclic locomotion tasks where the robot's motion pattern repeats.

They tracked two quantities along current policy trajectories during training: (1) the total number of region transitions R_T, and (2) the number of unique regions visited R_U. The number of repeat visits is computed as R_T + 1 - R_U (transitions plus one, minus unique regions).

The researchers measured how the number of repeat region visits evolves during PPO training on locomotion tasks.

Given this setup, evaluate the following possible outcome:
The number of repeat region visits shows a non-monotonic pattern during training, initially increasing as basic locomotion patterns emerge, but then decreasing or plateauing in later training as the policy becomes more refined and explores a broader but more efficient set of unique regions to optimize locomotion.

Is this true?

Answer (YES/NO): NO